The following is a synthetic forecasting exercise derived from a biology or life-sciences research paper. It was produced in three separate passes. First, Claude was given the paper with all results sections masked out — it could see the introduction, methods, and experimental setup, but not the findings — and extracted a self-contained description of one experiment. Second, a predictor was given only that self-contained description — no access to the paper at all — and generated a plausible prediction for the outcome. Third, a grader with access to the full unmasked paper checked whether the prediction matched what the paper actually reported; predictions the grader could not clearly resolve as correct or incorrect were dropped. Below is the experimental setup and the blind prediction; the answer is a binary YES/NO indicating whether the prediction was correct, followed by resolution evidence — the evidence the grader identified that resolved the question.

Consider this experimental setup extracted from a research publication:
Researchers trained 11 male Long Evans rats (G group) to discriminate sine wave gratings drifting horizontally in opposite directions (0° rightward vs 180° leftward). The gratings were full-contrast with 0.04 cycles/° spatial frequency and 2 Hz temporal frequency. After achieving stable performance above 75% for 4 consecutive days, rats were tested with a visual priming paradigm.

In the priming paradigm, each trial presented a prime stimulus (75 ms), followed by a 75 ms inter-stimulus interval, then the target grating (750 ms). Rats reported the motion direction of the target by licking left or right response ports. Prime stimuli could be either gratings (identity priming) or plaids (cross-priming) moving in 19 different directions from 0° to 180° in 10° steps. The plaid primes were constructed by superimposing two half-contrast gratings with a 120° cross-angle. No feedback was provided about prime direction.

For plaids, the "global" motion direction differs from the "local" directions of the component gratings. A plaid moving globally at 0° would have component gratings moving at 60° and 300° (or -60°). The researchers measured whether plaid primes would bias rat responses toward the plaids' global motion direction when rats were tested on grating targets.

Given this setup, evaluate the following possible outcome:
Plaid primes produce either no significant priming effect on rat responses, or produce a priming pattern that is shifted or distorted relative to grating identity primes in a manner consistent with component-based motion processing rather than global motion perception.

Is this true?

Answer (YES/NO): YES